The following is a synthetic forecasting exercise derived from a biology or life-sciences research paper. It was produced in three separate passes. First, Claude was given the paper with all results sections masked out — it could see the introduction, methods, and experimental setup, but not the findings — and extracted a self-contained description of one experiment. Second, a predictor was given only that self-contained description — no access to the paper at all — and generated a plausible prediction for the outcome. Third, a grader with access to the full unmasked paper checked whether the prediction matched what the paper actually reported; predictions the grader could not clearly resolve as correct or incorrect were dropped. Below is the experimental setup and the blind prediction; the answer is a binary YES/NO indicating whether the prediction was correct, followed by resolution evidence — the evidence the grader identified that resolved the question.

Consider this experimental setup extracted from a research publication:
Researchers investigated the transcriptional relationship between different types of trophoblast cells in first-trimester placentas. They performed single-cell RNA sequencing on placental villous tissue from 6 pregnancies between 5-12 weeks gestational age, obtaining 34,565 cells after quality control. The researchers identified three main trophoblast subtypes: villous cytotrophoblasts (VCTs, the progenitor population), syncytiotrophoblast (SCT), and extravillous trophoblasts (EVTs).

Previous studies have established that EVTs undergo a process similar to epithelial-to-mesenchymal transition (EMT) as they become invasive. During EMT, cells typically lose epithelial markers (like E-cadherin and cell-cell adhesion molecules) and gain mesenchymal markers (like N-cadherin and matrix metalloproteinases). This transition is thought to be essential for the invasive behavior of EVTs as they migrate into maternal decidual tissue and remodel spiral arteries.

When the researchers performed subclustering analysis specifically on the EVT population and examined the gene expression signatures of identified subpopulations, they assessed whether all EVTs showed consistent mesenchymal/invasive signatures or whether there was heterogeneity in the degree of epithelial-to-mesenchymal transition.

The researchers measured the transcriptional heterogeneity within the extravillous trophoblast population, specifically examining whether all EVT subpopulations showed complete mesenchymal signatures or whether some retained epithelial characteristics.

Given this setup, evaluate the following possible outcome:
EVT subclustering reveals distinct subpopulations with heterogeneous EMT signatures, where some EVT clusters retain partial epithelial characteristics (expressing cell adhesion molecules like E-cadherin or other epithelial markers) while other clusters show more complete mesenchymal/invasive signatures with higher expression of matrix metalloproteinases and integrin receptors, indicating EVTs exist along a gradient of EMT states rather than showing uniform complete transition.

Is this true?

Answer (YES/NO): NO